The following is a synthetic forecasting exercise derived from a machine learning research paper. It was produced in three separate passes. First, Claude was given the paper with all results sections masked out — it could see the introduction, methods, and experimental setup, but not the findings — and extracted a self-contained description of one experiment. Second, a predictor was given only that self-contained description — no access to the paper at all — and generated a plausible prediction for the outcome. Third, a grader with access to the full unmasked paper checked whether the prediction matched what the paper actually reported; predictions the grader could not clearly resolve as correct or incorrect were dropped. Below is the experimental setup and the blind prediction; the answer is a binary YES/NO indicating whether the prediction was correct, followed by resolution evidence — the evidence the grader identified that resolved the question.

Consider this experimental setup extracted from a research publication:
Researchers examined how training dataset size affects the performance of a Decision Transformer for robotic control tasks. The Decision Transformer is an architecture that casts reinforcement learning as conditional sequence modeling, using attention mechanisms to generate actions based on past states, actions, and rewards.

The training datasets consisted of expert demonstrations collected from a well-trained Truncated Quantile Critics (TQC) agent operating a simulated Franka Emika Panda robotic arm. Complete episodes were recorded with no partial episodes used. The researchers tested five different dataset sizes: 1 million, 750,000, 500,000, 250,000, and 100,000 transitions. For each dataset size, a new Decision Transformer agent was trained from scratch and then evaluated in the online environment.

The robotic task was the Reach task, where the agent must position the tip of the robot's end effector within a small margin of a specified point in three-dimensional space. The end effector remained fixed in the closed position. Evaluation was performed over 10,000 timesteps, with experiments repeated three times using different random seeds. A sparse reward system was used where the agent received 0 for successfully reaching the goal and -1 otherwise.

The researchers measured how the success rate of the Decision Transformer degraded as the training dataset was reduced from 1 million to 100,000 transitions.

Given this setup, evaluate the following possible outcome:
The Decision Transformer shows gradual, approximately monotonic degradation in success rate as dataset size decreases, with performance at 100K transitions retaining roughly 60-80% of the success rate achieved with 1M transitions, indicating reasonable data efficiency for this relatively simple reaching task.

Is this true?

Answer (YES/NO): NO